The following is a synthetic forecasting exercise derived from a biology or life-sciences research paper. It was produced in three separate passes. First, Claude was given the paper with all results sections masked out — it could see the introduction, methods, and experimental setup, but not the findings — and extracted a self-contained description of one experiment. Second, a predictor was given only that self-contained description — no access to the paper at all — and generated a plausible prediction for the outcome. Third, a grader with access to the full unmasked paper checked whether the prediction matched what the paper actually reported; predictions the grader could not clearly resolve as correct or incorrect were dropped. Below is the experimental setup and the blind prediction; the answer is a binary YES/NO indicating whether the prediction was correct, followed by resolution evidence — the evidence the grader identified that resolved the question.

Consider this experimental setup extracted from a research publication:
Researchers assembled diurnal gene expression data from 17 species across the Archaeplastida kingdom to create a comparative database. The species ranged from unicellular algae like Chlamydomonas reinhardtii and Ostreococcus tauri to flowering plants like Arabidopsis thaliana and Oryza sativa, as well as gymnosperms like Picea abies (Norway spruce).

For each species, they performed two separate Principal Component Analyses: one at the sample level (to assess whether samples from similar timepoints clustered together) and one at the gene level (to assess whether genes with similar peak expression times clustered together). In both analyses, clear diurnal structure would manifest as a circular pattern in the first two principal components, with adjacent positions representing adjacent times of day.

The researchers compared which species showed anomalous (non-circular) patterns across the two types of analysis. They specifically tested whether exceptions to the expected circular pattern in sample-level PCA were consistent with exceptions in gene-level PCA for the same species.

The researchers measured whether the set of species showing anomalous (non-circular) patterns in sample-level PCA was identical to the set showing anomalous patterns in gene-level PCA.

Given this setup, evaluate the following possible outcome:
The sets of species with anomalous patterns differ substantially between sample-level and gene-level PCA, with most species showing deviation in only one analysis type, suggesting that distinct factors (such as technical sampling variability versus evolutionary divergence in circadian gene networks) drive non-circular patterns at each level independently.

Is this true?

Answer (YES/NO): NO